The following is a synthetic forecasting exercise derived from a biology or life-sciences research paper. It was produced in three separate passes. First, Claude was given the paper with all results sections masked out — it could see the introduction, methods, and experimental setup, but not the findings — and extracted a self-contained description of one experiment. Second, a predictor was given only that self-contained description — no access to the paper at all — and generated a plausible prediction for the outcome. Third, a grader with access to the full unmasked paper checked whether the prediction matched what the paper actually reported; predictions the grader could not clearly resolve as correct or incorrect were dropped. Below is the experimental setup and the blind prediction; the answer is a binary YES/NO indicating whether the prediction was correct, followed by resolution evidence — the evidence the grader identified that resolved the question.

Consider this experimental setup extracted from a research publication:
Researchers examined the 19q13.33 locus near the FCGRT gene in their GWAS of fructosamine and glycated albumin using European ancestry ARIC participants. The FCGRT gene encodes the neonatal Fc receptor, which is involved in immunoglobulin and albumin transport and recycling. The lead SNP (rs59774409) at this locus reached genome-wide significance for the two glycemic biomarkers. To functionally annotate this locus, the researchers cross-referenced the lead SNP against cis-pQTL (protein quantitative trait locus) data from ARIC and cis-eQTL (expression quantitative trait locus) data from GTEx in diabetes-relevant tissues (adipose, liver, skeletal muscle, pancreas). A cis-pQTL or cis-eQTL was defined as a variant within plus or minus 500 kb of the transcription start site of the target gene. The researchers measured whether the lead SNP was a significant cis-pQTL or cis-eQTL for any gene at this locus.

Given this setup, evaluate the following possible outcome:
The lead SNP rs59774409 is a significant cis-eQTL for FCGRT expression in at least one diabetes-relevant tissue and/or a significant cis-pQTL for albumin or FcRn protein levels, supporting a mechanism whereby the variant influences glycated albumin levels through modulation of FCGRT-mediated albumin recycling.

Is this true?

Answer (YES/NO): NO